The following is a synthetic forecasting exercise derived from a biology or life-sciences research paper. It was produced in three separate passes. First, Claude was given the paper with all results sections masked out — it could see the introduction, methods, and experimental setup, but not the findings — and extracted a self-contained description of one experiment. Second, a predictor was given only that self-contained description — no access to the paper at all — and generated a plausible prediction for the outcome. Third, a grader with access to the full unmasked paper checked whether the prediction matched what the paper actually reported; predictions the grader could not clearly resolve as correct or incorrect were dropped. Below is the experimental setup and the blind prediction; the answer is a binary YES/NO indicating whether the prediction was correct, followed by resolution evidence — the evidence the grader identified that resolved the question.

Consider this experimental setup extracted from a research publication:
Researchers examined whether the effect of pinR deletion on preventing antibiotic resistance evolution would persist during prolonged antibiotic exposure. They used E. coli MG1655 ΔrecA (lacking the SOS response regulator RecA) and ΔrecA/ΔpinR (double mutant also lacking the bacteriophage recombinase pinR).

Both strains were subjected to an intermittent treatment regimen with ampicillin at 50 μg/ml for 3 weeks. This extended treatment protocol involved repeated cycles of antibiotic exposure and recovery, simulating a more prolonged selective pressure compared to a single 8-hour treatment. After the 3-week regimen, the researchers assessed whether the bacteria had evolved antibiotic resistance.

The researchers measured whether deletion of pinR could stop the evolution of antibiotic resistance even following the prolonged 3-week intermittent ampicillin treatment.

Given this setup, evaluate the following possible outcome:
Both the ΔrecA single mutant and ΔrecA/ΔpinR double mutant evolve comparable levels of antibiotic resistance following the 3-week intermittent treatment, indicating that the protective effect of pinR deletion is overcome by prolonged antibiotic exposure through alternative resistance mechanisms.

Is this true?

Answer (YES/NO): NO